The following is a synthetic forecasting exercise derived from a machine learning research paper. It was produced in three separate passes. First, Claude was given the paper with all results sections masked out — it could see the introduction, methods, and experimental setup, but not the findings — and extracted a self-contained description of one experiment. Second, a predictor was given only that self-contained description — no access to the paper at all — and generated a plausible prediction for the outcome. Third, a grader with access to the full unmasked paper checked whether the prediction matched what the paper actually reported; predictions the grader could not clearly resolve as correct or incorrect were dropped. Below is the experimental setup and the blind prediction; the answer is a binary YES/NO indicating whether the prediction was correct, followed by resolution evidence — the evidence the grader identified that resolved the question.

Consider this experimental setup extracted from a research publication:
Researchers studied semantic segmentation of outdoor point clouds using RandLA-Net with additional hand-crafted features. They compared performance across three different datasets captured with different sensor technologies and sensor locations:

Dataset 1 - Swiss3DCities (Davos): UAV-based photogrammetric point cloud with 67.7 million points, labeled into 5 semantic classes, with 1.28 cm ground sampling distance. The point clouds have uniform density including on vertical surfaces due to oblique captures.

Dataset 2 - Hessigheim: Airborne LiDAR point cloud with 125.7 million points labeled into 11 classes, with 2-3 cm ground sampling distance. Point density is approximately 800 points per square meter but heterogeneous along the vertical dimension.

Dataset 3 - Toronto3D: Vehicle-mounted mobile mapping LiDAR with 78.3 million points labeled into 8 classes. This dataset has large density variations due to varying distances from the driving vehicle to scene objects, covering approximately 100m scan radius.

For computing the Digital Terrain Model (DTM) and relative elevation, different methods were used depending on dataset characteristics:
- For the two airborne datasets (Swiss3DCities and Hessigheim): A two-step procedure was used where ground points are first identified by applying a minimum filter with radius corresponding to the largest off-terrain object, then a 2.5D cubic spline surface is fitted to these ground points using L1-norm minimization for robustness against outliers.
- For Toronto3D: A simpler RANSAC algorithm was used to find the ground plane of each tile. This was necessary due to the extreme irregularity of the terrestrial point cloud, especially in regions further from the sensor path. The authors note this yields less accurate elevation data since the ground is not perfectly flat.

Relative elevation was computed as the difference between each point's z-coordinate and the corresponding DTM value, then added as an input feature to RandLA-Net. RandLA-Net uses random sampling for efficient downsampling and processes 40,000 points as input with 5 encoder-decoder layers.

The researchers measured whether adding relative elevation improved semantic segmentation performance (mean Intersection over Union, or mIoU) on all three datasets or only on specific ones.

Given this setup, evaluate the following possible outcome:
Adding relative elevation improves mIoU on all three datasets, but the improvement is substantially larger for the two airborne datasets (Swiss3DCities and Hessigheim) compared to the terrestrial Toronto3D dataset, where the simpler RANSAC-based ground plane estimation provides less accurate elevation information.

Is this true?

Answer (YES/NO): YES